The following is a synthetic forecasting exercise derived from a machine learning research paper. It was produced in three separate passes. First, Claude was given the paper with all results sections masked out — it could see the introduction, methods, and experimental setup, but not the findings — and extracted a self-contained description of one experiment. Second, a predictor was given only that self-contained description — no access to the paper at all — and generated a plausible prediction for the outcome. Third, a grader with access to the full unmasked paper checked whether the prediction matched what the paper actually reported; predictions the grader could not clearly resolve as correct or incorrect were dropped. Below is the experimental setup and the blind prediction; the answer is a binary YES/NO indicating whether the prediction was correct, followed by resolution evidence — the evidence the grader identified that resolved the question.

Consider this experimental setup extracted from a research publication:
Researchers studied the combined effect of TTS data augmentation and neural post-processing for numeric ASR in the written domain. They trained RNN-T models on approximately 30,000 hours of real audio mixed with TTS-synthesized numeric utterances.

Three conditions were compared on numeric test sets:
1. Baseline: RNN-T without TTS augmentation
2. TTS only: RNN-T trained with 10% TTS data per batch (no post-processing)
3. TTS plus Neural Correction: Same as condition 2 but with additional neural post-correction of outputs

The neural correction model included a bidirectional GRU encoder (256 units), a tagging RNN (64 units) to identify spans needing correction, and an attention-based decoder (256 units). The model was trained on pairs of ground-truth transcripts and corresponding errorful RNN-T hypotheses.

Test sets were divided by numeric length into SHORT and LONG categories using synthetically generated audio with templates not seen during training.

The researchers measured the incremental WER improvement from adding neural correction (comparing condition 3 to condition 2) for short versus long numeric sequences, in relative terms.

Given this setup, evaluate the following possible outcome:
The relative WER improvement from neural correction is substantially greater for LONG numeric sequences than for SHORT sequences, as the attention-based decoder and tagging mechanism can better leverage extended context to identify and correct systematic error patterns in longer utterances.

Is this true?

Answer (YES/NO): NO